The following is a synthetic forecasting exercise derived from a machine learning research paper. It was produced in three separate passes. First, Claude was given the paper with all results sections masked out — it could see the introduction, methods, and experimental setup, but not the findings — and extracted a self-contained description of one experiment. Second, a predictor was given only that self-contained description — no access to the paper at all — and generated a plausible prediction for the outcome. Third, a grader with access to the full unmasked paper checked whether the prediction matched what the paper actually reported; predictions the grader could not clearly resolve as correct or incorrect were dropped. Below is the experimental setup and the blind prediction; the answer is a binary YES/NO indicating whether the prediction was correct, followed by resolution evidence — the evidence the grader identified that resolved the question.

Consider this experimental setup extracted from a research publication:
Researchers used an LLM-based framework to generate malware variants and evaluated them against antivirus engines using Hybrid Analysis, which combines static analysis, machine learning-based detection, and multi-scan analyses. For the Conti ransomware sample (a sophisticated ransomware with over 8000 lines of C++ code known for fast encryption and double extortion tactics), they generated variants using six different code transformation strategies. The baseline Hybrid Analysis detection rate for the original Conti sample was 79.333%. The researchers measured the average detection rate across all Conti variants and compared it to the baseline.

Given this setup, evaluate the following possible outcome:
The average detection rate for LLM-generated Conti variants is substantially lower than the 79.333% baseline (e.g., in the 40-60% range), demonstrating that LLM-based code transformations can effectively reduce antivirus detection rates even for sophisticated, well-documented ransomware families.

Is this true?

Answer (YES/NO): NO